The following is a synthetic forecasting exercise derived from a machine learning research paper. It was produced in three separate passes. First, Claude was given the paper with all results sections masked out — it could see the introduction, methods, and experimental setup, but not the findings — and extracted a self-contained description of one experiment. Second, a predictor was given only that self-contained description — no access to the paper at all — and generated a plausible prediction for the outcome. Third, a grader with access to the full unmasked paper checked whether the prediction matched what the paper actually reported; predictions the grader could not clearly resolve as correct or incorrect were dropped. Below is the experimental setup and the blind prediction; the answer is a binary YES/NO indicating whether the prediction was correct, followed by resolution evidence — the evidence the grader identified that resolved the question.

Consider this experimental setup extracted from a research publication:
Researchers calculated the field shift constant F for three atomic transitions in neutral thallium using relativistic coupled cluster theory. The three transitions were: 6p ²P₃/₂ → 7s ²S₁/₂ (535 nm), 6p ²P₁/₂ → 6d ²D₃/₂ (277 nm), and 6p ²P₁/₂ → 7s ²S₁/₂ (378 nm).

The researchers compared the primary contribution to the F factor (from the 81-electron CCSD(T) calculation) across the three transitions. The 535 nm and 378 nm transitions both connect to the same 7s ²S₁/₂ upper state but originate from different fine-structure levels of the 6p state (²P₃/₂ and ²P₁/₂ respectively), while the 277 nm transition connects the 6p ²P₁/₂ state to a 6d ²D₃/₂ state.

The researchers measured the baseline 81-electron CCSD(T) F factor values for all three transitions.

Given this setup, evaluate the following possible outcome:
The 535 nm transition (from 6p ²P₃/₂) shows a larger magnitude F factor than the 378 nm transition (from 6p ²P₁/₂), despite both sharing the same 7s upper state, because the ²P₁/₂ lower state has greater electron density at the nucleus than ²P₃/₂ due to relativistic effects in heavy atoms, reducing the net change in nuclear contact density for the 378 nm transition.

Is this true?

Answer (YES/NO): YES